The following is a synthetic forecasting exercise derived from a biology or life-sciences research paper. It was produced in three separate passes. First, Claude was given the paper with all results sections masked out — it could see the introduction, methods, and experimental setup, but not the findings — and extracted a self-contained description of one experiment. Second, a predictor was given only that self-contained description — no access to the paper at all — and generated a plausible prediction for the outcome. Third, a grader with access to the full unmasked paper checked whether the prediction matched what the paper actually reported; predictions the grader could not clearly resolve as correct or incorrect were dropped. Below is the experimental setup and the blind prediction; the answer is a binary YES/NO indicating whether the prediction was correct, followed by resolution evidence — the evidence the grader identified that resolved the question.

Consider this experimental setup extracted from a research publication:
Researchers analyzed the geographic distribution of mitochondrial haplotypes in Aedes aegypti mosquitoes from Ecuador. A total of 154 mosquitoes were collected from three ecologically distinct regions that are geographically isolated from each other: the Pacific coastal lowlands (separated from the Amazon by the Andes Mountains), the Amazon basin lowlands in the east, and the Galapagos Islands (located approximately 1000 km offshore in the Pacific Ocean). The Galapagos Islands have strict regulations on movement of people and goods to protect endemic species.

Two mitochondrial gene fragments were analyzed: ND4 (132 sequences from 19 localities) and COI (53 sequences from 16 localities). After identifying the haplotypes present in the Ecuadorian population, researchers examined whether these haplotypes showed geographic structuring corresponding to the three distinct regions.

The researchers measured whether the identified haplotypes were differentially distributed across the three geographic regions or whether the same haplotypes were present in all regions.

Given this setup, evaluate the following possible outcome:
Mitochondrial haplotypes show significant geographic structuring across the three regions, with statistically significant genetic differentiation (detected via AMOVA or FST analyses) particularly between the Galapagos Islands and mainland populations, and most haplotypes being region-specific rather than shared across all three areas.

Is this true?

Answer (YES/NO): NO